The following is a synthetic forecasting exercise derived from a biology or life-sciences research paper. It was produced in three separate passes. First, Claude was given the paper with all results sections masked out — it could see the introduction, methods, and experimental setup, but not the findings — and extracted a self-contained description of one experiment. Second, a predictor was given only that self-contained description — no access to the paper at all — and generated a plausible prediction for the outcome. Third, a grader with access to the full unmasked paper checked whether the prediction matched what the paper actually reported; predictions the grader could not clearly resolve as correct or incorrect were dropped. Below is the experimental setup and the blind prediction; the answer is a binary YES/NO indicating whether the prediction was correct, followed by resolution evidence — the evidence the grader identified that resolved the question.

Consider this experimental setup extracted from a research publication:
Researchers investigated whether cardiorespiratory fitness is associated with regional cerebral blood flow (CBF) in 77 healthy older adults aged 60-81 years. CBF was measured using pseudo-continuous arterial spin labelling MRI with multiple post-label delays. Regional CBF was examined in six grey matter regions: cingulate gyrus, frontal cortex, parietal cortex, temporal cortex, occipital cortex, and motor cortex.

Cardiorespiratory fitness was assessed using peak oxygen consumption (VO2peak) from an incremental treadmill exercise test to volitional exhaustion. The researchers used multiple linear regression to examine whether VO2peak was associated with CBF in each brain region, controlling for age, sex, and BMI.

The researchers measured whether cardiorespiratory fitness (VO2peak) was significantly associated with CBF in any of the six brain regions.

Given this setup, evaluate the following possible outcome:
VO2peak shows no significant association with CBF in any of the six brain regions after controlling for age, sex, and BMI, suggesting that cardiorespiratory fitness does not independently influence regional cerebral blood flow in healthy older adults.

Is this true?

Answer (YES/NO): YES